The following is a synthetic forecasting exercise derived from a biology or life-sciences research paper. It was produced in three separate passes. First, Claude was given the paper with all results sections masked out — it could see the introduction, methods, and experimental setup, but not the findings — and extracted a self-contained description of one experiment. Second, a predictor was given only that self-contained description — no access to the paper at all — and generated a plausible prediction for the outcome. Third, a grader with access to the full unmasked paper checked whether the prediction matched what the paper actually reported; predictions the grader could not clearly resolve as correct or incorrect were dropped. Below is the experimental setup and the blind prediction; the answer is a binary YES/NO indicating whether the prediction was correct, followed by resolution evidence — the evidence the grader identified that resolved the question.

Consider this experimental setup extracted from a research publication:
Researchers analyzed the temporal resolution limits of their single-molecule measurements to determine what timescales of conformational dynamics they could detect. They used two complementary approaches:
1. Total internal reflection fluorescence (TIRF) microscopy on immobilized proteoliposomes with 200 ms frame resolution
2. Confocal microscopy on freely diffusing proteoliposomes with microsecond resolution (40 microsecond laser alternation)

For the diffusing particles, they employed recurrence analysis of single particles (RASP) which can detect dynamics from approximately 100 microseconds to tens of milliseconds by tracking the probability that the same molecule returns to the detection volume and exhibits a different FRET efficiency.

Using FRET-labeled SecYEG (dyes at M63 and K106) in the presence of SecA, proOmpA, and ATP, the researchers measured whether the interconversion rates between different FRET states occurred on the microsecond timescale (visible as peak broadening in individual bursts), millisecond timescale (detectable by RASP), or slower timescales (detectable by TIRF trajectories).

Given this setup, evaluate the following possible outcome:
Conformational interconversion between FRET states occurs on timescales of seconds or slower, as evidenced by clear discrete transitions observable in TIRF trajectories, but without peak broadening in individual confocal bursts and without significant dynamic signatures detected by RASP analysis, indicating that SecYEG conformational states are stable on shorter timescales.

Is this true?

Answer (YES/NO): NO